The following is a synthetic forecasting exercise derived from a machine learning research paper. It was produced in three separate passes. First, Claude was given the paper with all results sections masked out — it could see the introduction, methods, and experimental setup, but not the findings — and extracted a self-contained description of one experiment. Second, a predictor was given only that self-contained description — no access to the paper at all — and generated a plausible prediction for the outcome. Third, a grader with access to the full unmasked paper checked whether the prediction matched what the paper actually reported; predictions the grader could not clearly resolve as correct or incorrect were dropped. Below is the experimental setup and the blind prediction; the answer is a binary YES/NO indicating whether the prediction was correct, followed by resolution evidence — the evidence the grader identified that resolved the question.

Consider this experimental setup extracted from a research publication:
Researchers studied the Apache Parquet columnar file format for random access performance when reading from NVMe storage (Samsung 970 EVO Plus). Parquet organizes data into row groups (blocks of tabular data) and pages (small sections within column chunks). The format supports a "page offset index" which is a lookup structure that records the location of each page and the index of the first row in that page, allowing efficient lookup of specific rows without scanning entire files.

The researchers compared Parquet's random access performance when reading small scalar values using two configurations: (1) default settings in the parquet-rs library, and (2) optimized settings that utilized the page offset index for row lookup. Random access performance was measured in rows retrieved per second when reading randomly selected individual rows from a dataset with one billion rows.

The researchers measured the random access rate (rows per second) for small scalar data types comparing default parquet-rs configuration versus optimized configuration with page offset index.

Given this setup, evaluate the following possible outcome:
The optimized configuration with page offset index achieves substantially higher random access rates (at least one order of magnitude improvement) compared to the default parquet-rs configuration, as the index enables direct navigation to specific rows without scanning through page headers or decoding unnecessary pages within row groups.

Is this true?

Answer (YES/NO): YES